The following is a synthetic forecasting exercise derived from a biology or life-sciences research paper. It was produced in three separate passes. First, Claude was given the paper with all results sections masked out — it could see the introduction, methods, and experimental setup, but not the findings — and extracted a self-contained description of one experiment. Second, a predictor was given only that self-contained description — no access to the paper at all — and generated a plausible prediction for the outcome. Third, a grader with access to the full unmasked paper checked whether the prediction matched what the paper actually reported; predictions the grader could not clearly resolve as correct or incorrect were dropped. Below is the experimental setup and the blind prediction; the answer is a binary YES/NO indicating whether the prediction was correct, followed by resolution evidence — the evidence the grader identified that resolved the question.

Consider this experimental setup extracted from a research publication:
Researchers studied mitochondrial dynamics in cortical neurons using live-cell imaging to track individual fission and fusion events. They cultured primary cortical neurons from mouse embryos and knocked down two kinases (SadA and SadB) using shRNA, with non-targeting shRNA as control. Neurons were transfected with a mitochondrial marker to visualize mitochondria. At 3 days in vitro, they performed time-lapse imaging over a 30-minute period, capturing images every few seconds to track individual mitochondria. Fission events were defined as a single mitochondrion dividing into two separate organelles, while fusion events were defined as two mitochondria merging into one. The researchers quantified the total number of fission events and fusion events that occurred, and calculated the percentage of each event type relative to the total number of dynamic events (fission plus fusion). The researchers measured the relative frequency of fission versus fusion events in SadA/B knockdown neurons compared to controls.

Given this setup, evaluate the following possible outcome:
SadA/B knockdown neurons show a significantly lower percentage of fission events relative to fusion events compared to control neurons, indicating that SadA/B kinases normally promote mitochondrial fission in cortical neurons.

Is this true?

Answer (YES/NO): YES